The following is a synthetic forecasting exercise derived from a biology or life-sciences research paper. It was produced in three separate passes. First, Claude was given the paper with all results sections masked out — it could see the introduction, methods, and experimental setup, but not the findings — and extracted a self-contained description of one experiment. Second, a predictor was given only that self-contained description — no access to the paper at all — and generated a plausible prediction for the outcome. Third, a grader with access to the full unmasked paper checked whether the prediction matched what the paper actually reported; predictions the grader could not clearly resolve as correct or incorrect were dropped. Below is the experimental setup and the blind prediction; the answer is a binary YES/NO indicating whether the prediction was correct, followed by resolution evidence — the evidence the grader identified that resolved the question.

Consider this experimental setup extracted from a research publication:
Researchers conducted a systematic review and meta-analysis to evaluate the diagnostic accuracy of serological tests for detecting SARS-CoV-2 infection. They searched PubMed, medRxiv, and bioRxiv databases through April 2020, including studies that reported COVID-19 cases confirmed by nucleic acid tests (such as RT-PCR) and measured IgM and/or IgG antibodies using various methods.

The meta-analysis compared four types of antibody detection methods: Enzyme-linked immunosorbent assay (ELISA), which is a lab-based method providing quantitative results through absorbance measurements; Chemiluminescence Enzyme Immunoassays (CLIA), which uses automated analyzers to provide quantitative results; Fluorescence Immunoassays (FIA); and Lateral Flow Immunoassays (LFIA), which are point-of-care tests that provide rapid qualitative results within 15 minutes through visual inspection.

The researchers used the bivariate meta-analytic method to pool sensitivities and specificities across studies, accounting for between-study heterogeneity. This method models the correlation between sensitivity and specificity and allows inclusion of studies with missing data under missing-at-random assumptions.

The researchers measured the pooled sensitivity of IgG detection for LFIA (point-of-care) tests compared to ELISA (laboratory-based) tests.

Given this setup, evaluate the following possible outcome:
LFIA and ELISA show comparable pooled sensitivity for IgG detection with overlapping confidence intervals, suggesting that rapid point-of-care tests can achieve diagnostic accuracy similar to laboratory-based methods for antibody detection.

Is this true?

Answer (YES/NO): NO